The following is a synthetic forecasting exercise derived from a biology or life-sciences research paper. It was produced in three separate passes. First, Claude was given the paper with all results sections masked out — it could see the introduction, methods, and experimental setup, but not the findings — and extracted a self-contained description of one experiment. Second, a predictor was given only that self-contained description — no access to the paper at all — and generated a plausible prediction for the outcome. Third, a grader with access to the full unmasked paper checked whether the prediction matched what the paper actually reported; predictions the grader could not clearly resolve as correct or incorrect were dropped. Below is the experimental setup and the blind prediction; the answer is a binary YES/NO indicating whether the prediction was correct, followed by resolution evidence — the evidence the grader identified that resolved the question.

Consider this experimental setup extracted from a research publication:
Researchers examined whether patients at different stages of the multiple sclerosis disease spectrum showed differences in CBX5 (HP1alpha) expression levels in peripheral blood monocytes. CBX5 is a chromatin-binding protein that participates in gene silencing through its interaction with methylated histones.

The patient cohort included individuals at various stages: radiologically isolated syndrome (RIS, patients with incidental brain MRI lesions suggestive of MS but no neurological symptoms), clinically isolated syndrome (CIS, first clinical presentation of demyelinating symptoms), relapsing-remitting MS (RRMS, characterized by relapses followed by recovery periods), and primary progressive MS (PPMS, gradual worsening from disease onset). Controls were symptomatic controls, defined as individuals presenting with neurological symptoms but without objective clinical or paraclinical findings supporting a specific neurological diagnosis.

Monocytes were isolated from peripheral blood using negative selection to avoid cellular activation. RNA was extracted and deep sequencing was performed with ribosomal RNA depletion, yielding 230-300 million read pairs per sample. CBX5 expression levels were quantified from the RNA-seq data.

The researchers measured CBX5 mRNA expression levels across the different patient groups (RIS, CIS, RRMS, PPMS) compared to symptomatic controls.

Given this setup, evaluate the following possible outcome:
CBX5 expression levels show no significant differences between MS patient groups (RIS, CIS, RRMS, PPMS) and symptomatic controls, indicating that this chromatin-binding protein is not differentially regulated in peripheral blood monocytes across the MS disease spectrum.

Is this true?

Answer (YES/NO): NO